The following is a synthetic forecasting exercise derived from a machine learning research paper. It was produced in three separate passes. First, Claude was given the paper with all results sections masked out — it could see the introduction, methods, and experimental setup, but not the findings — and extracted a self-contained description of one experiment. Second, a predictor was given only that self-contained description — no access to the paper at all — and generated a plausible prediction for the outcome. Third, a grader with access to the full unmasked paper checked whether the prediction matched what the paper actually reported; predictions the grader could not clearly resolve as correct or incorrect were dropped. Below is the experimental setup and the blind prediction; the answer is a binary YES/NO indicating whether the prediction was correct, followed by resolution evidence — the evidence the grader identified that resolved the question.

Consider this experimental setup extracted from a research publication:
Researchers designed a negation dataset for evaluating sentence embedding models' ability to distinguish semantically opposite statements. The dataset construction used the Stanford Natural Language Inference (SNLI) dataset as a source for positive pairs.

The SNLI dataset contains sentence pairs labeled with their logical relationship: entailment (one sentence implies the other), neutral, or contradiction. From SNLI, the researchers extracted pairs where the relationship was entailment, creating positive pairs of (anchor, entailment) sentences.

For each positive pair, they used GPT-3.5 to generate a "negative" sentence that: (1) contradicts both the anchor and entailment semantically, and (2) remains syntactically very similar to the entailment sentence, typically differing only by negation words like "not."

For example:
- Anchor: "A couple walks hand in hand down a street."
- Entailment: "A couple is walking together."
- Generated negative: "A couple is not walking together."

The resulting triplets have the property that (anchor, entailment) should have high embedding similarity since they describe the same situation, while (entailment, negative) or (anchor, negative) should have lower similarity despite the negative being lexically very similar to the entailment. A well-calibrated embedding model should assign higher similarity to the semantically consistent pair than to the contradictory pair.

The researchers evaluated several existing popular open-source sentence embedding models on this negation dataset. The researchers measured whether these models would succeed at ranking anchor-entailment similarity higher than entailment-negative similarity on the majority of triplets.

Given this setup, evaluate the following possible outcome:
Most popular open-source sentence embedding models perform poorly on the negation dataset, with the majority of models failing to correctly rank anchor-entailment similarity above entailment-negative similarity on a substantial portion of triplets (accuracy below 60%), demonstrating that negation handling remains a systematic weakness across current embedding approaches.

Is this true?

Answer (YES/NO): NO